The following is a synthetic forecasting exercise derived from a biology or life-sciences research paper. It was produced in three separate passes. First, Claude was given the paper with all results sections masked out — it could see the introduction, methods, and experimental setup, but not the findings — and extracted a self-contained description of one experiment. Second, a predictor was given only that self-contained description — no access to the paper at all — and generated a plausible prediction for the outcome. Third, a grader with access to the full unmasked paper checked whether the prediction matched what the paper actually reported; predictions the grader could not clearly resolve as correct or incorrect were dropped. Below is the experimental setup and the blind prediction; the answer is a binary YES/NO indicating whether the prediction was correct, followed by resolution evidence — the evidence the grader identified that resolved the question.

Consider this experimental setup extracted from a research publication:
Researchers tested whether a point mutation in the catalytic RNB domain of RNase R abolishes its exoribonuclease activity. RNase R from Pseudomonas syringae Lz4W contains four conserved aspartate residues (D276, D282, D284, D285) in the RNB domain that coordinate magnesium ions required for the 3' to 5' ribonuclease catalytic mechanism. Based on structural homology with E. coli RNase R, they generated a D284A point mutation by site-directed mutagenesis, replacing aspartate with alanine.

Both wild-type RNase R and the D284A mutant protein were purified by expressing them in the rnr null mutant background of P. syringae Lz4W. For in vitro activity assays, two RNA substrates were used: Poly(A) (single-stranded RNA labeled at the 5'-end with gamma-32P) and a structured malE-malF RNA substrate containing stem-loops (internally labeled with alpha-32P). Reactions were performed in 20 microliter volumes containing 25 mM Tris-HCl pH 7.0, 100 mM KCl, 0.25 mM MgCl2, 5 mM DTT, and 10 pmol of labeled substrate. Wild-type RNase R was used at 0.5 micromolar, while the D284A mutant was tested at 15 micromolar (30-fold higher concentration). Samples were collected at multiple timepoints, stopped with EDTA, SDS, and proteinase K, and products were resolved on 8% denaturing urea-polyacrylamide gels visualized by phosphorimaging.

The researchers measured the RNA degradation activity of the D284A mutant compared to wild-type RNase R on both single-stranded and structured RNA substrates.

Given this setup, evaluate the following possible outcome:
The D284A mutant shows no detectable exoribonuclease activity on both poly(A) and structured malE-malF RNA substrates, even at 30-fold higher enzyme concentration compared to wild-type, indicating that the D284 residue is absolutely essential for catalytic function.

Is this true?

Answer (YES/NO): YES